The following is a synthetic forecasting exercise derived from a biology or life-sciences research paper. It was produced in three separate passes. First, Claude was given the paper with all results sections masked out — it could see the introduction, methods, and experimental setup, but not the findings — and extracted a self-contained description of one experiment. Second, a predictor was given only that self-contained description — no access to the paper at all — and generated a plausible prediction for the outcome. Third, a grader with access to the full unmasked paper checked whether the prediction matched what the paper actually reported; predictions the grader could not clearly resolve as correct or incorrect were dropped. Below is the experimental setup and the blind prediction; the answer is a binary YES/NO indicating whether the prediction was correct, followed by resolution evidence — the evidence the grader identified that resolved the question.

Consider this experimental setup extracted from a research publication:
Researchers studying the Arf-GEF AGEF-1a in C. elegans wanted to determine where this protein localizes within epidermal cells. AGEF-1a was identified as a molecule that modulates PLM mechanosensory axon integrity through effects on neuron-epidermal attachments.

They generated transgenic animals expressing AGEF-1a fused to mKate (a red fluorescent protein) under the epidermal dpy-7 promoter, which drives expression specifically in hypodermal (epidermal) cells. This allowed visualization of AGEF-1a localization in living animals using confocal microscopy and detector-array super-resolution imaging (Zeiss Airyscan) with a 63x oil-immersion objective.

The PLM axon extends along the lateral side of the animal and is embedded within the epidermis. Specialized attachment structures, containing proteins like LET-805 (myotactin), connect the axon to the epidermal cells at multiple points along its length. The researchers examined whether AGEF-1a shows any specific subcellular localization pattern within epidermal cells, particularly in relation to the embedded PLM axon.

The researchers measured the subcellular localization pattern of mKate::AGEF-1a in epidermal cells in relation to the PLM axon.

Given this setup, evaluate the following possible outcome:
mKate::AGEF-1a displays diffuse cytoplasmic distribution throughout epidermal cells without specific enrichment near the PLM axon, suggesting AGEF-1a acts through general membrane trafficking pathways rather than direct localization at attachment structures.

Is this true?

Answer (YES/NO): NO